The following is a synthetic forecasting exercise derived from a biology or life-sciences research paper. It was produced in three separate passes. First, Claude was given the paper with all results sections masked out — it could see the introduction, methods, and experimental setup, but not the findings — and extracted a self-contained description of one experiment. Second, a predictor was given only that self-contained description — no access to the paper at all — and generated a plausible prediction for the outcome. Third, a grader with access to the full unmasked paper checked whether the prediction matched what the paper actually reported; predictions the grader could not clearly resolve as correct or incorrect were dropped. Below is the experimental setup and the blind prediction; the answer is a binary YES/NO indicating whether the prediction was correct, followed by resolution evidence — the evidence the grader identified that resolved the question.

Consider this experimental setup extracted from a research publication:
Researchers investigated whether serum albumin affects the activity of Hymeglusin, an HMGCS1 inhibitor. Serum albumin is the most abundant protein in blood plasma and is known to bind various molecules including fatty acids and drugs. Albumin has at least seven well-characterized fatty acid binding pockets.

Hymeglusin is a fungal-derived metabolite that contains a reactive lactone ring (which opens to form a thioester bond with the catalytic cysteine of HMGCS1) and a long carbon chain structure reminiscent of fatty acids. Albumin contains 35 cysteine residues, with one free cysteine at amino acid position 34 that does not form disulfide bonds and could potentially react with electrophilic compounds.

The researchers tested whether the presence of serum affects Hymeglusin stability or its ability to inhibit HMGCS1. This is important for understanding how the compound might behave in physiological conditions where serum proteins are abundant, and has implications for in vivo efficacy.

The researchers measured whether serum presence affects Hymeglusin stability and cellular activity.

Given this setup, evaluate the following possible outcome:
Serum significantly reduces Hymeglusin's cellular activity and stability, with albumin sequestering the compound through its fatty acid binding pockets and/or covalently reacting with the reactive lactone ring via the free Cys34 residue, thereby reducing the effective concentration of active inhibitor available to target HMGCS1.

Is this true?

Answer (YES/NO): YES